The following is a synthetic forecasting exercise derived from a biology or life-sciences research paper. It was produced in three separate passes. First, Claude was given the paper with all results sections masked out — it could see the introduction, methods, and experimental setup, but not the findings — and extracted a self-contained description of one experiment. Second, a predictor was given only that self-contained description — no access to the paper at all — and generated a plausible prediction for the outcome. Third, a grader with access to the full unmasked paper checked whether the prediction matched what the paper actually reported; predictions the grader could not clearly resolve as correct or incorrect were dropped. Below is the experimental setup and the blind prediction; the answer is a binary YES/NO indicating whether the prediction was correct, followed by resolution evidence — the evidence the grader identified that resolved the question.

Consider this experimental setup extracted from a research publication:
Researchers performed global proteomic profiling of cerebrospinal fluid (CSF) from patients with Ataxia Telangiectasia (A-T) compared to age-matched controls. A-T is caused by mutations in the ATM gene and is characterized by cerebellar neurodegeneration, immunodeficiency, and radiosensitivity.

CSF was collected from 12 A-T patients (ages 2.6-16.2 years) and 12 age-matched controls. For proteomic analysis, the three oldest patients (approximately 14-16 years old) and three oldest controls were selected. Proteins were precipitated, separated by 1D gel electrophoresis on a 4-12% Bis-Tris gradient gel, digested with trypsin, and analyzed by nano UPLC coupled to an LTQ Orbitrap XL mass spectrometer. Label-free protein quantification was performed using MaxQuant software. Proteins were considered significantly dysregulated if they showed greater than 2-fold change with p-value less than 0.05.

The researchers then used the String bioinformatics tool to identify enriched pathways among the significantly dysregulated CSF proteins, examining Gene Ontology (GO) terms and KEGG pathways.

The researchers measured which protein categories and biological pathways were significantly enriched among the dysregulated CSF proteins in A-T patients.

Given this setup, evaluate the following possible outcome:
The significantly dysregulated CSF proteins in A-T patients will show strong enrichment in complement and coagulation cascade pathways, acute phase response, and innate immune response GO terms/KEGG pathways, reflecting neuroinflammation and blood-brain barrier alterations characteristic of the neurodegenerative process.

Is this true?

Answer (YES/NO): YES